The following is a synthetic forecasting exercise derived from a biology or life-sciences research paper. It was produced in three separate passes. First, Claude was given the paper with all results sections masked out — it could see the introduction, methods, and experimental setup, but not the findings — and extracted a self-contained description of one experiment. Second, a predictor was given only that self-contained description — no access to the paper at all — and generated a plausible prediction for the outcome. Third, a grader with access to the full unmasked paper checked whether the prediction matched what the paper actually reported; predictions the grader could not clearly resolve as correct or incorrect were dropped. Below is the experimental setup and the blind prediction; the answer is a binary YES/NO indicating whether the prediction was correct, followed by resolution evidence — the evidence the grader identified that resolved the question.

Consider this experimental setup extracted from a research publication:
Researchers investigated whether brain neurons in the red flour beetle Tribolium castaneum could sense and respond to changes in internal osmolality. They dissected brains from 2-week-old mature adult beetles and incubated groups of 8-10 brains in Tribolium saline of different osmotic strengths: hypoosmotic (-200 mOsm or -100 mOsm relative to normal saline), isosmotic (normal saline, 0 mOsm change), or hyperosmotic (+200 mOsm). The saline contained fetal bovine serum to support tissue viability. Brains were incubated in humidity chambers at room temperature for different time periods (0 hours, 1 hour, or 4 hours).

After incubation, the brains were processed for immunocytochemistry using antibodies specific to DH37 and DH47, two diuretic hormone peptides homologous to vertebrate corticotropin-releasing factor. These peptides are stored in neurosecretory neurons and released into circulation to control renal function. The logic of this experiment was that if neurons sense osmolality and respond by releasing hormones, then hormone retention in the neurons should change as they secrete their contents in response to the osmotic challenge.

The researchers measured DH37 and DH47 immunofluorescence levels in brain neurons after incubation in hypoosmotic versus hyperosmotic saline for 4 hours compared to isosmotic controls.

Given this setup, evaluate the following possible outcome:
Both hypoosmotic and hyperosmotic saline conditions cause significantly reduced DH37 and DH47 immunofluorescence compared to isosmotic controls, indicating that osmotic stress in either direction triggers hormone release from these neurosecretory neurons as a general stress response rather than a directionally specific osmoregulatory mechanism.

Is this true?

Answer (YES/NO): NO